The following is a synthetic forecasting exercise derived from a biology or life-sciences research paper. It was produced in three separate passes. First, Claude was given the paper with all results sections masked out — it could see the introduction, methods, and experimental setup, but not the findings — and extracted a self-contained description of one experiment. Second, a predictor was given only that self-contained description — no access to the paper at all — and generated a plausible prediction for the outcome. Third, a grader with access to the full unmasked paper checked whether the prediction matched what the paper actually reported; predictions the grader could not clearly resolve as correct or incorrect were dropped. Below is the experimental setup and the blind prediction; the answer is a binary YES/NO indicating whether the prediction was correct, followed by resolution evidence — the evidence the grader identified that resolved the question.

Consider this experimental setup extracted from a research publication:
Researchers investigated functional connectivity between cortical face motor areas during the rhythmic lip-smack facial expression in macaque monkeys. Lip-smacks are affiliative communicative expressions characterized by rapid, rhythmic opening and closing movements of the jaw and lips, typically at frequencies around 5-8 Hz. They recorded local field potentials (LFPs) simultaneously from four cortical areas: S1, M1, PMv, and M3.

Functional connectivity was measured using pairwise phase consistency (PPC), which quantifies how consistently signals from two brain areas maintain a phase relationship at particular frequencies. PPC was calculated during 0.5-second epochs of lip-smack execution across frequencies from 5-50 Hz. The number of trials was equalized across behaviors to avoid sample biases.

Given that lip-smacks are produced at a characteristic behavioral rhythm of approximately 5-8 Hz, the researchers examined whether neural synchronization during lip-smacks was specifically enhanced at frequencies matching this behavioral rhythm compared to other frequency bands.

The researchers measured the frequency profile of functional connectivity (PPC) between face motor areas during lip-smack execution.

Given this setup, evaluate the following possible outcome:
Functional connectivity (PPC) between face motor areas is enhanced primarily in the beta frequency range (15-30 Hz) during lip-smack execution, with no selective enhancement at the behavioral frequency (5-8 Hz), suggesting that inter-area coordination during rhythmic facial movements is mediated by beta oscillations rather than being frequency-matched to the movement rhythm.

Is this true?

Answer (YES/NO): NO